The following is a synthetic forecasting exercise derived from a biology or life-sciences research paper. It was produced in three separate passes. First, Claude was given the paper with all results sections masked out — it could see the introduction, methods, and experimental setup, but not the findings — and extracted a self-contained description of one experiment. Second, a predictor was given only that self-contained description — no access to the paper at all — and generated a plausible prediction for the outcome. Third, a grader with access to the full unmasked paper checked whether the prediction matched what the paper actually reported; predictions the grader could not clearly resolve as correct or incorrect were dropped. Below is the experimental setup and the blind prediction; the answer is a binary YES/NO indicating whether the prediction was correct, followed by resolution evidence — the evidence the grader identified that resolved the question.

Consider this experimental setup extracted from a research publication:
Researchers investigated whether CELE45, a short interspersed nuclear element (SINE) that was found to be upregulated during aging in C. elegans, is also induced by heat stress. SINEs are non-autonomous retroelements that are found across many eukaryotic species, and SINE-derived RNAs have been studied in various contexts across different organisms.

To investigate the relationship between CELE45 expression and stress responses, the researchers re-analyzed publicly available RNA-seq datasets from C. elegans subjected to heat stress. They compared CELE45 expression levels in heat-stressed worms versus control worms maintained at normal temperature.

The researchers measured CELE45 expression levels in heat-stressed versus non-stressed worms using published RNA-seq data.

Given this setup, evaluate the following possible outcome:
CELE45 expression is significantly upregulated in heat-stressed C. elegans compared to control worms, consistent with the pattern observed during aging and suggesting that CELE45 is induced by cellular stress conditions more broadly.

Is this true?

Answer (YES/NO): YES